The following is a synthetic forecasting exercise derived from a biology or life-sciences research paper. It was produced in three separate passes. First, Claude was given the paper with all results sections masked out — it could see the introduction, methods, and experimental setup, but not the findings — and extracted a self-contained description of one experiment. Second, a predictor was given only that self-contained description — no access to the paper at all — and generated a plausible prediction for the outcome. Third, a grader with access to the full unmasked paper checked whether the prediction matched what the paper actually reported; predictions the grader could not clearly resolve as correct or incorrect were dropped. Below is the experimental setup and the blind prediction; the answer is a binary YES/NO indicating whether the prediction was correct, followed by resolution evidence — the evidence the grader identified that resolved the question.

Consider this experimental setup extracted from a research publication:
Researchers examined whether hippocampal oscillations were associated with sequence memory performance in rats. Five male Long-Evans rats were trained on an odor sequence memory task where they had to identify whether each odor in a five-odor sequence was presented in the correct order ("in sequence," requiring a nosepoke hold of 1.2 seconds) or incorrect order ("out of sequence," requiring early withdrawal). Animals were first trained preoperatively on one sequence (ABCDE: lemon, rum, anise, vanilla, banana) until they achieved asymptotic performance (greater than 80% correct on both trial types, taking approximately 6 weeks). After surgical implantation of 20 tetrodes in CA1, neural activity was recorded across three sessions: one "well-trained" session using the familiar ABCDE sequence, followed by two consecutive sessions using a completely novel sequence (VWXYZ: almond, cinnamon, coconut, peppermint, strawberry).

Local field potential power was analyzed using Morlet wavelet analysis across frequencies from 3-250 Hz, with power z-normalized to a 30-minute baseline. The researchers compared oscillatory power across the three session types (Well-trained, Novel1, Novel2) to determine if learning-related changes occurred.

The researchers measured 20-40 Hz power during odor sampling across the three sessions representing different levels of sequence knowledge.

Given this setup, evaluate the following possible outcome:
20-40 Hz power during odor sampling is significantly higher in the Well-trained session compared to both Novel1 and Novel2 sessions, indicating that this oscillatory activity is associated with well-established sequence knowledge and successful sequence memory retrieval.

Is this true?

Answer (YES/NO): NO